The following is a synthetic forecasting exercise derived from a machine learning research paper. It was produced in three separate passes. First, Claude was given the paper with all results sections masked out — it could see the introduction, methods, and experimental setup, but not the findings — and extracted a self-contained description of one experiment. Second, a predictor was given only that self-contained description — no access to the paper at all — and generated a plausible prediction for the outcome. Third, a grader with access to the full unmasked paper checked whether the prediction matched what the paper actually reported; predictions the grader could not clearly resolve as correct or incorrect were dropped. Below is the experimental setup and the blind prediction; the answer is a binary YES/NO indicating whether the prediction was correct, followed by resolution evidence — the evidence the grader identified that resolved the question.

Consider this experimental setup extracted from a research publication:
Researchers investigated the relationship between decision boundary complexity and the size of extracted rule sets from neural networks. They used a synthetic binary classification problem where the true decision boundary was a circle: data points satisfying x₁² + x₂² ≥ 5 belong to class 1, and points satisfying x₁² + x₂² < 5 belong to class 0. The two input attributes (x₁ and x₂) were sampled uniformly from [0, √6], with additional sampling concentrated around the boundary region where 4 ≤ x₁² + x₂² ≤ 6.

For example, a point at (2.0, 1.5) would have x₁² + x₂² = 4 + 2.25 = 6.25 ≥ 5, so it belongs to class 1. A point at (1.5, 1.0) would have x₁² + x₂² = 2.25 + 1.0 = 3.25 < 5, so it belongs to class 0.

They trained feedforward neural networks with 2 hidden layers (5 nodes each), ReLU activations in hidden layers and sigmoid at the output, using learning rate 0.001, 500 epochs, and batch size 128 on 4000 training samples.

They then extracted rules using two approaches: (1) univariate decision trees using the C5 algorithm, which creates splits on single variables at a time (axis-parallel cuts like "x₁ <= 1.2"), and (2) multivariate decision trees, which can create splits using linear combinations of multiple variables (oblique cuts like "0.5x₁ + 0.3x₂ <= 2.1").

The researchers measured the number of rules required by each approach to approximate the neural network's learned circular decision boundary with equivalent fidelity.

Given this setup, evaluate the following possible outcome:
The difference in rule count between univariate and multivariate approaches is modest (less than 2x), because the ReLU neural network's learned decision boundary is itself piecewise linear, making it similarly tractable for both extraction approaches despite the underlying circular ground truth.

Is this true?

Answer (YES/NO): NO